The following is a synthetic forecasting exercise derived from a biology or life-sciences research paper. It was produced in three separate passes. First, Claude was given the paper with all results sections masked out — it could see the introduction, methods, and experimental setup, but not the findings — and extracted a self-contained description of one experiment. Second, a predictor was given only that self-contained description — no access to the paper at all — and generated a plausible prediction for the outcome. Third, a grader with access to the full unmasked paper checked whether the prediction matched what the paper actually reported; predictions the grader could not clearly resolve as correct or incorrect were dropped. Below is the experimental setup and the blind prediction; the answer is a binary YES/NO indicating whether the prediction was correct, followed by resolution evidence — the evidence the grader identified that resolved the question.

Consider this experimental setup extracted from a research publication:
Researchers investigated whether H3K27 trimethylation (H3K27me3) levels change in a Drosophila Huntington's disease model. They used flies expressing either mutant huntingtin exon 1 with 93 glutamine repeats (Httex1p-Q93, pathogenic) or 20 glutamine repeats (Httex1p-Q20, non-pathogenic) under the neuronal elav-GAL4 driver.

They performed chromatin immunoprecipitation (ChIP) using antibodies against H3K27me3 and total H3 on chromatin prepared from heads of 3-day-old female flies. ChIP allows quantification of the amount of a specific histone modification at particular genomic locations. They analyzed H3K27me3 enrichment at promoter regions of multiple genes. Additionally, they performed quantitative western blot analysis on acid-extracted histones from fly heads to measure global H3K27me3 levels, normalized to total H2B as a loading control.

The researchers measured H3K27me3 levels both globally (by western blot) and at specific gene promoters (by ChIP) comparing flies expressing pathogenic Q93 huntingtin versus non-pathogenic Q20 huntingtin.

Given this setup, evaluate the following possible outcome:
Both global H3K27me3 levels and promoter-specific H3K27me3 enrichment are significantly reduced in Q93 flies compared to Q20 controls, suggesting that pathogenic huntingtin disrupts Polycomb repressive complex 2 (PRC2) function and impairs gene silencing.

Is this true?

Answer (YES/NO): NO